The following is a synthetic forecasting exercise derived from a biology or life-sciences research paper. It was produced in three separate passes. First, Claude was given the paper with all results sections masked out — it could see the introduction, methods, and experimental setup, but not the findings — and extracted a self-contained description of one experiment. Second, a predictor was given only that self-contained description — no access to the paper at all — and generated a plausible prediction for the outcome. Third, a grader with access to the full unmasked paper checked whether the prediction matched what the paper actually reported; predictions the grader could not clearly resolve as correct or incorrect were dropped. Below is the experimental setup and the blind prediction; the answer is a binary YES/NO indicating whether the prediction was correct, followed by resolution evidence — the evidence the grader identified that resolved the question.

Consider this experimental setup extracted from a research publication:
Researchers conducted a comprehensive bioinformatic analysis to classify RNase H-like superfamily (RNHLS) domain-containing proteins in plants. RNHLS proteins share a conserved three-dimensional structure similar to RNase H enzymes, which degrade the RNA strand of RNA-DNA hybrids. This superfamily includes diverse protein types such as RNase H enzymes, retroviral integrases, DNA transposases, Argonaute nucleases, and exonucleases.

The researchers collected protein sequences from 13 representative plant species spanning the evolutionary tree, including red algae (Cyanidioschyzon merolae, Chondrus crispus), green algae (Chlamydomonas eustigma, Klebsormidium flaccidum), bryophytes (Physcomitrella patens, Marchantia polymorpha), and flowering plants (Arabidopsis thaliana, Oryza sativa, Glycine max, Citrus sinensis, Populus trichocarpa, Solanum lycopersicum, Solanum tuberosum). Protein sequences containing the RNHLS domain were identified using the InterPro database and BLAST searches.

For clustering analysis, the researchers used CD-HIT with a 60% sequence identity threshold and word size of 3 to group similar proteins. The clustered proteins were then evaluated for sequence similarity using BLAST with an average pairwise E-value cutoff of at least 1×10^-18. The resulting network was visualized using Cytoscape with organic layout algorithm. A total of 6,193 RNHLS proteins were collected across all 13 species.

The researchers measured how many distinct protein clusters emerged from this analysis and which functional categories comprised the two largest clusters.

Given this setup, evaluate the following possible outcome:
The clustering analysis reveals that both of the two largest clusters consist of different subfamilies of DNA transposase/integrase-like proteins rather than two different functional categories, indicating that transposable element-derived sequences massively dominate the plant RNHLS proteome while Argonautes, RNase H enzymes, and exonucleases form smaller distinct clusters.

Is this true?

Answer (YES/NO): NO